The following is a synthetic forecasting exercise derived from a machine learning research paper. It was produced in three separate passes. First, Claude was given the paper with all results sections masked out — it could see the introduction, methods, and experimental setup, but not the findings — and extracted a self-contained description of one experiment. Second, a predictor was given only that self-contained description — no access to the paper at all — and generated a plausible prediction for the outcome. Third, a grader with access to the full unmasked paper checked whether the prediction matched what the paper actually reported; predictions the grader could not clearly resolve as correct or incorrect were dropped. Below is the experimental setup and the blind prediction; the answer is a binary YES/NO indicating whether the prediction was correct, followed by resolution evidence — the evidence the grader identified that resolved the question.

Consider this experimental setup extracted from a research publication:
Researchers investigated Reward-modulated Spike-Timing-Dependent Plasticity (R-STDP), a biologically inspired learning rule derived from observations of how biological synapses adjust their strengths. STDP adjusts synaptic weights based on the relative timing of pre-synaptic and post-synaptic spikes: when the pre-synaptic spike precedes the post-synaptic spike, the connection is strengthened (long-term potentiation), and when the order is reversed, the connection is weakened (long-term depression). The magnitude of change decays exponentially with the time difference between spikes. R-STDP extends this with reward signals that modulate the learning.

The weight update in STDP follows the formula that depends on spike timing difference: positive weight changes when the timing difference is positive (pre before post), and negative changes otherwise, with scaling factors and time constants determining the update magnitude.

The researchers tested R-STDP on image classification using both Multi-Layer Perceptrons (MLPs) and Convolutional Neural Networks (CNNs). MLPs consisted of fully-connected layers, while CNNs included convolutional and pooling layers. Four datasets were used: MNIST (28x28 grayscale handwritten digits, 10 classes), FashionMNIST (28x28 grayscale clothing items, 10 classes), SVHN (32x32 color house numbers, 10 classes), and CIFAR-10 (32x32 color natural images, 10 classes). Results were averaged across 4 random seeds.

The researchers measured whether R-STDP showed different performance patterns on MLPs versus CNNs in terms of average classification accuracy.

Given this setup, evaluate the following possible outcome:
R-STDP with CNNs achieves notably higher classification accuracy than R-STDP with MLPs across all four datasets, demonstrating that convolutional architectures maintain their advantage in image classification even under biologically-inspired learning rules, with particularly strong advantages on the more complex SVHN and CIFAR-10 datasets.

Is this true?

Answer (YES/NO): NO